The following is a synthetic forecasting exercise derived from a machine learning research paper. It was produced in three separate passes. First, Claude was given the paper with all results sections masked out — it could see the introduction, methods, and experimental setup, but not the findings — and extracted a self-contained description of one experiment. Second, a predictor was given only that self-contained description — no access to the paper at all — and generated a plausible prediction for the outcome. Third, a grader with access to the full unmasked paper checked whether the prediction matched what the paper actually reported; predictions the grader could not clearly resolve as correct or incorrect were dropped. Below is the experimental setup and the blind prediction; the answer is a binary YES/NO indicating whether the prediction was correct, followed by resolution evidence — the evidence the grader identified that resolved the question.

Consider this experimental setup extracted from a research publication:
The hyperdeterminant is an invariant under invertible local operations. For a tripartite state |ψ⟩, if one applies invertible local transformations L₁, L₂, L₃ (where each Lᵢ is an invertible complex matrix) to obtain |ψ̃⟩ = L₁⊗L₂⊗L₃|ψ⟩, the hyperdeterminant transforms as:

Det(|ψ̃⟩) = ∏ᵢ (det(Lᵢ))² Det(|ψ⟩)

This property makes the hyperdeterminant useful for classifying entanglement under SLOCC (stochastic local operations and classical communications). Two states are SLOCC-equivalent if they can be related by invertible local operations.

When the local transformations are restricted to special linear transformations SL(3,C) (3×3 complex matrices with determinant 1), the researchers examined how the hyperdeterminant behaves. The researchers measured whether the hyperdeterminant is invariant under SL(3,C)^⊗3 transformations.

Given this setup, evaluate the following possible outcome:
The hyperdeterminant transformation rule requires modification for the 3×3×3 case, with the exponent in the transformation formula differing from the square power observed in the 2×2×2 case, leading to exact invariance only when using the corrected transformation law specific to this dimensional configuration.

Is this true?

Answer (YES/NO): NO